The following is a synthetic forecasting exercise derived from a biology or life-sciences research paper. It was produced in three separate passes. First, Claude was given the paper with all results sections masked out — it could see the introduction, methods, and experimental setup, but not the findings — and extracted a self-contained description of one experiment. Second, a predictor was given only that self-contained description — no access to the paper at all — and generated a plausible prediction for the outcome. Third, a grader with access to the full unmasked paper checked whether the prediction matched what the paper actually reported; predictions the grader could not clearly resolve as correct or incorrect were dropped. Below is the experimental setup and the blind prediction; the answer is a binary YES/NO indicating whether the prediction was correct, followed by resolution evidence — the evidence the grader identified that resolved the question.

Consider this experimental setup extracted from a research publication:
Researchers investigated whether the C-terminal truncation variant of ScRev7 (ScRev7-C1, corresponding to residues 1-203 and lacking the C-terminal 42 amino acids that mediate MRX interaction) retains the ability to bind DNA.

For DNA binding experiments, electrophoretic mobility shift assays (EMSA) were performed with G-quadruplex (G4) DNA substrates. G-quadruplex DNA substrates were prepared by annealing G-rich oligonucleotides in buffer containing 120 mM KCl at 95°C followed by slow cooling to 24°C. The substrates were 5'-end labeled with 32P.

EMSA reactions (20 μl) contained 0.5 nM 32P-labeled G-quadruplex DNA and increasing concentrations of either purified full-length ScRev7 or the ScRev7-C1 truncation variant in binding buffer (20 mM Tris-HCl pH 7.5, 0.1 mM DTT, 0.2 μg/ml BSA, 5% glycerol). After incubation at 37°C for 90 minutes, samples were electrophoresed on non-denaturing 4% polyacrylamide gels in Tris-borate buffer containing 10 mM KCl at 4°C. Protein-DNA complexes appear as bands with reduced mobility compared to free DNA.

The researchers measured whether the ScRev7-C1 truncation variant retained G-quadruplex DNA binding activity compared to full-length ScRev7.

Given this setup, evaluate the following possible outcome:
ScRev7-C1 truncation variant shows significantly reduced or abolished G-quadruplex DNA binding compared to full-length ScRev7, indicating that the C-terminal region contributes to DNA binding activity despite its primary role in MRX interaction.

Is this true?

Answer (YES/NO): YES